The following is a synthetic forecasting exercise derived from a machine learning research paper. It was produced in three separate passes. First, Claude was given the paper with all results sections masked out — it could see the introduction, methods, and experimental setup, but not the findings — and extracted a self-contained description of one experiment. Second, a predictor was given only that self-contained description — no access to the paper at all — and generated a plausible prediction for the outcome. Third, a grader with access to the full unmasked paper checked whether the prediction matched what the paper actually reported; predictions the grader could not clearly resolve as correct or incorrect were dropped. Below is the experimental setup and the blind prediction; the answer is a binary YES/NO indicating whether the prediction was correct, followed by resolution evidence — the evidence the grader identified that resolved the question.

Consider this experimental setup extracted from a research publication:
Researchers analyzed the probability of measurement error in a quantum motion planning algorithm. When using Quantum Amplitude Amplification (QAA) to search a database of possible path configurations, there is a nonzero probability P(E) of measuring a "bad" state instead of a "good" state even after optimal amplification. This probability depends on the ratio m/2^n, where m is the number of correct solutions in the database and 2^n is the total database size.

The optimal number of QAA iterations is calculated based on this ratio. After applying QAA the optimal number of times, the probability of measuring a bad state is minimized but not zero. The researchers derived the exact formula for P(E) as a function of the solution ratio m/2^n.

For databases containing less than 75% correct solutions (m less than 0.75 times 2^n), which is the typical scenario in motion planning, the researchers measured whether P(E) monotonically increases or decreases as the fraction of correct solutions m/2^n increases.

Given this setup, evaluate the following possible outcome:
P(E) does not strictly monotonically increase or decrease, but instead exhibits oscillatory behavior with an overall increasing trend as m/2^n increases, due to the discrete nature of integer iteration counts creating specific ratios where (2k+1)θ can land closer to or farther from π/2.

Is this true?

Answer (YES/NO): NO